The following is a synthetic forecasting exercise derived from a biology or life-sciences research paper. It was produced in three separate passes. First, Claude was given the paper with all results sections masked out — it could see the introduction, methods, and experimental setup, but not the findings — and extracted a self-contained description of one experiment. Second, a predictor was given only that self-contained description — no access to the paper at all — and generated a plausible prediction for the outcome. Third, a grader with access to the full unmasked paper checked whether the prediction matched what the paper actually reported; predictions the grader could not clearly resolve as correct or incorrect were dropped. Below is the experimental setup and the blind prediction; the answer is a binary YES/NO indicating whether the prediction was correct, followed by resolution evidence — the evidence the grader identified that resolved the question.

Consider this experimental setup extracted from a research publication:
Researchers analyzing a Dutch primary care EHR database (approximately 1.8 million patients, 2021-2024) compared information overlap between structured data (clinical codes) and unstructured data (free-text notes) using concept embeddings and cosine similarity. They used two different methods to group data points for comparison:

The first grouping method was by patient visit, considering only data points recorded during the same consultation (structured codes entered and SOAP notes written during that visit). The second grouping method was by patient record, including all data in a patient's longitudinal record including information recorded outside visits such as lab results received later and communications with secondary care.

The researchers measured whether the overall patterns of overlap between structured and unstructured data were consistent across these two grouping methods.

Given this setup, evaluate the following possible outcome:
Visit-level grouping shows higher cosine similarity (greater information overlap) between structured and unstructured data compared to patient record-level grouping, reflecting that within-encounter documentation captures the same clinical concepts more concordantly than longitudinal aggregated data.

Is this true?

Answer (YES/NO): NO